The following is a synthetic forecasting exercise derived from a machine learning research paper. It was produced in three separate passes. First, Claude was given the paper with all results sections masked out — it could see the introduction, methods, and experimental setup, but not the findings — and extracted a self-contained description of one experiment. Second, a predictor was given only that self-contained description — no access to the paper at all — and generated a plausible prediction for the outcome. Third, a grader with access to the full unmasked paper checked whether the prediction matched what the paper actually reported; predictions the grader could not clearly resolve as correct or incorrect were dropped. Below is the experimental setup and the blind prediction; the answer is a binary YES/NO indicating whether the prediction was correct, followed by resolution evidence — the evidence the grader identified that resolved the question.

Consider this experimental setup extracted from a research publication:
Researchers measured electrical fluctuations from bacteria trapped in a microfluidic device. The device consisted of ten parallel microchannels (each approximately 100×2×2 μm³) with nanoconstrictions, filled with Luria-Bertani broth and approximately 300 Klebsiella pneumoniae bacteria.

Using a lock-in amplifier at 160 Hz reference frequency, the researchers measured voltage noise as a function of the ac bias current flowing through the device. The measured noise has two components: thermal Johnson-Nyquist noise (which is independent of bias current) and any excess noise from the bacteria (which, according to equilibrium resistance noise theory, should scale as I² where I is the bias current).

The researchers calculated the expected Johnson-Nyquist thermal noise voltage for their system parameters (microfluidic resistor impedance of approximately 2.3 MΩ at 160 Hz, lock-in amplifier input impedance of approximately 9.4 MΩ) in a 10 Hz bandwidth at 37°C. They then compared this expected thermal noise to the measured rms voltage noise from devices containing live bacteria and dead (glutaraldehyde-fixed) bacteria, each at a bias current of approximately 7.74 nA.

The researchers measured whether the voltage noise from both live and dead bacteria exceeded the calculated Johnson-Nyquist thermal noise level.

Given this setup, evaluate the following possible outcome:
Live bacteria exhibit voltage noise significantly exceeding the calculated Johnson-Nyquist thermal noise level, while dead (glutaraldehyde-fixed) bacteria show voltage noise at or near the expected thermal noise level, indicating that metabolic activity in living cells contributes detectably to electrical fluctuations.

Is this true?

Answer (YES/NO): NO